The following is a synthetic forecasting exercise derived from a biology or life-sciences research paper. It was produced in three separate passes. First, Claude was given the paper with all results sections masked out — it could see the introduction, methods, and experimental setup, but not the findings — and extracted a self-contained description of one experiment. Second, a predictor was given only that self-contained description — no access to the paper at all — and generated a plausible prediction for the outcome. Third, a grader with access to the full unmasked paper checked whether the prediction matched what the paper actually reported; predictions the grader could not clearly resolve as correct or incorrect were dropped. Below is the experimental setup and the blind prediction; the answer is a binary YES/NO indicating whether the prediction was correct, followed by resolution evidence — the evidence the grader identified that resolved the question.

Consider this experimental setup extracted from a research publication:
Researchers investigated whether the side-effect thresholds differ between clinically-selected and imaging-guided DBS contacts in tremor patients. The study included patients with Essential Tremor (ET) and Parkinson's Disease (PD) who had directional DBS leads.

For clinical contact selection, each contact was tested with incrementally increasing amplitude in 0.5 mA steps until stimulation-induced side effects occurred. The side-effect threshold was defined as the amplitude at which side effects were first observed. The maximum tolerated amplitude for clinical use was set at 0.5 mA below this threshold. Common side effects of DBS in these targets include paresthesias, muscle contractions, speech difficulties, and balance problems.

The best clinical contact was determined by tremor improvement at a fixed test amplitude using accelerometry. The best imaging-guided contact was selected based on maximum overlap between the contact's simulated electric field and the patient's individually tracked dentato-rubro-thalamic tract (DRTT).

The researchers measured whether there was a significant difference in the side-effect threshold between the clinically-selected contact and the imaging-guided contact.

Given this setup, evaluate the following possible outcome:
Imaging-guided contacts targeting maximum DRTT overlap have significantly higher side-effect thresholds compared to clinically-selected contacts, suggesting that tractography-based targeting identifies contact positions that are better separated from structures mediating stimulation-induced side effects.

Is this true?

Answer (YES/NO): NO